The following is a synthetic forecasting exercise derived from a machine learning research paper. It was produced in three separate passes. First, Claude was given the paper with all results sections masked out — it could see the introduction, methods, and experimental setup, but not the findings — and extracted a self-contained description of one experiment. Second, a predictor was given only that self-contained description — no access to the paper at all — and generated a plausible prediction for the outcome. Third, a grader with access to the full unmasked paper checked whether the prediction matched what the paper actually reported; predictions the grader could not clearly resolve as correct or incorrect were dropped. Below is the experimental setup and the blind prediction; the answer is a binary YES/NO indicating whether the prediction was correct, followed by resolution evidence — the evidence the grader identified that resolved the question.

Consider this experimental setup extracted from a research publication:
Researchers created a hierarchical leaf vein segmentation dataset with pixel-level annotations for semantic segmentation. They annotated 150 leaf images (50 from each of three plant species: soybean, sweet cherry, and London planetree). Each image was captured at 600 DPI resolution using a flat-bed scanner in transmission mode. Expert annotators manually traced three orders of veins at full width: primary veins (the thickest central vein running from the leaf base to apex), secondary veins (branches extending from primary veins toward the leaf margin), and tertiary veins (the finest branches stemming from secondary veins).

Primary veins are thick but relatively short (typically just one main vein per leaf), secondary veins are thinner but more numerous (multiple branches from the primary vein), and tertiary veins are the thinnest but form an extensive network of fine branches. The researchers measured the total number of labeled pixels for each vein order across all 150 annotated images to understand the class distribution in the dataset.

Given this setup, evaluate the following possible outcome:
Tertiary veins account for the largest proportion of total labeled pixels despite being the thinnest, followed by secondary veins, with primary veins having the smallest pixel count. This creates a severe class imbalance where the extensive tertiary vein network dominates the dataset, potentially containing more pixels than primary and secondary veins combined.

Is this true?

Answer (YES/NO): NO